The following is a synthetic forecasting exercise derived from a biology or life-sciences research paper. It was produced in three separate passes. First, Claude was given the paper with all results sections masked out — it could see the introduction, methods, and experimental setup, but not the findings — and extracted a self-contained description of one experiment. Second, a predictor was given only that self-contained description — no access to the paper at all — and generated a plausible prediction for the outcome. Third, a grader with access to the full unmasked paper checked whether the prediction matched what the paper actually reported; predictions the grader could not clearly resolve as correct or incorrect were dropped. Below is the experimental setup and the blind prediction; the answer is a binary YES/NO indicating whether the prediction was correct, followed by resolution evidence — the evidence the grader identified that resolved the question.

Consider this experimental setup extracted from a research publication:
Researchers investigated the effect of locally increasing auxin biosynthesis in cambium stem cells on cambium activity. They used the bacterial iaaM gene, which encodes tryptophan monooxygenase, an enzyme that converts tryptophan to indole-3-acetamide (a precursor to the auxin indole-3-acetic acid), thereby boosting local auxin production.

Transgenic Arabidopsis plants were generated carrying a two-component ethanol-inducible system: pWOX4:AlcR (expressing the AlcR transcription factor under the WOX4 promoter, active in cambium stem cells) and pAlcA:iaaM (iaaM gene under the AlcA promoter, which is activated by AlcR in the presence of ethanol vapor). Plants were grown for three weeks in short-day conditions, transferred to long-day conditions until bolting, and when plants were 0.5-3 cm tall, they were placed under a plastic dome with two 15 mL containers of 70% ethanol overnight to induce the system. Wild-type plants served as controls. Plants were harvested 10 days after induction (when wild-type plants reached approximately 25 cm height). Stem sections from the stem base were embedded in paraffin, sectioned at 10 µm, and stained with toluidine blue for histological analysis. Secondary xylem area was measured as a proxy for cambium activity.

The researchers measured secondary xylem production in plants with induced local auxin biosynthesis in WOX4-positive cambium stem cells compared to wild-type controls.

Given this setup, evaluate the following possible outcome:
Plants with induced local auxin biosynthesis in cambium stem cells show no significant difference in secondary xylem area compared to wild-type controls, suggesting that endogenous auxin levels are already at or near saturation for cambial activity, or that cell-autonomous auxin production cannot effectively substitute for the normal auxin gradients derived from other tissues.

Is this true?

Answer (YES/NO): NO